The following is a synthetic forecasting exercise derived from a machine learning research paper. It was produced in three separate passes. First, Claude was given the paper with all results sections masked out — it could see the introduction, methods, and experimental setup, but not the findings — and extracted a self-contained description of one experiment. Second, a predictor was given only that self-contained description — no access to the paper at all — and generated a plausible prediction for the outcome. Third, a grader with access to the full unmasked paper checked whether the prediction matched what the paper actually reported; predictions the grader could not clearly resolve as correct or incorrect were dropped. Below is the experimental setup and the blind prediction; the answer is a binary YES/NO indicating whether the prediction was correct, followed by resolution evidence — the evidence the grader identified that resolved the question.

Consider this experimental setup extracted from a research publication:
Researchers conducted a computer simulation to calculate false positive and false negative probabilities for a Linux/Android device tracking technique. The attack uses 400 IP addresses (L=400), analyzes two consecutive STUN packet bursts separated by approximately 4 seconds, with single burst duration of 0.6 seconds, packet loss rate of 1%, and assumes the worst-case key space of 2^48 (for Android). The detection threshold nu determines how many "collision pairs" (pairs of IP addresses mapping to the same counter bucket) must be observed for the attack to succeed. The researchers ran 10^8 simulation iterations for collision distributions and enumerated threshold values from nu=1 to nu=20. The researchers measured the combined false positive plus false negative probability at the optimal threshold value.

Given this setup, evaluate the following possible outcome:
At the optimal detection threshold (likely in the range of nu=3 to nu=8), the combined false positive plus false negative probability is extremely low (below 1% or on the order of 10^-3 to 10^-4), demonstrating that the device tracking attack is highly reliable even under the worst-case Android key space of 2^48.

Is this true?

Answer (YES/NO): NO